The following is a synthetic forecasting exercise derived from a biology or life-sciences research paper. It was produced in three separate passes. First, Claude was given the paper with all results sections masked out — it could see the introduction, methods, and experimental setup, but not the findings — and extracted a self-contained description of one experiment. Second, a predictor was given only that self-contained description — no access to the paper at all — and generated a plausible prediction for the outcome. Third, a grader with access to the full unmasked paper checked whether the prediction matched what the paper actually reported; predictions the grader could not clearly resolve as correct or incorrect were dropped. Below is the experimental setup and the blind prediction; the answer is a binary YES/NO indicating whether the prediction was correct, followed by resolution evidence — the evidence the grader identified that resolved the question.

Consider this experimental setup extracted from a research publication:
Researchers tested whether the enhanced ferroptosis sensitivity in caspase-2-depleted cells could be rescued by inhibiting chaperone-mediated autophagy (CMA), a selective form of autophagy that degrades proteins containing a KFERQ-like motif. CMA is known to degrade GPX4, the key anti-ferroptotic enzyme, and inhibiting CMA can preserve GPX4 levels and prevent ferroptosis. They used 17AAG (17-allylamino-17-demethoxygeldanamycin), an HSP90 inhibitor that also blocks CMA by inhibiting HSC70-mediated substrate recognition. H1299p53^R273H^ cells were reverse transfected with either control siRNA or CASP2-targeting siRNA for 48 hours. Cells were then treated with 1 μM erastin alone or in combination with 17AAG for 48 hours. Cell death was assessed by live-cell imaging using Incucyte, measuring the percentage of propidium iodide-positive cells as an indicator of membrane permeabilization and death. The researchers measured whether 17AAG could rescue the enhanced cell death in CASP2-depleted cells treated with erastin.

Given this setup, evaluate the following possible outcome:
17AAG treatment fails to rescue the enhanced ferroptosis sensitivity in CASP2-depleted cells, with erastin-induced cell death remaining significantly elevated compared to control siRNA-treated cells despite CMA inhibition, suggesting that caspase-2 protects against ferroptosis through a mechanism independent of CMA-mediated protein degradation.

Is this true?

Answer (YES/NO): NO